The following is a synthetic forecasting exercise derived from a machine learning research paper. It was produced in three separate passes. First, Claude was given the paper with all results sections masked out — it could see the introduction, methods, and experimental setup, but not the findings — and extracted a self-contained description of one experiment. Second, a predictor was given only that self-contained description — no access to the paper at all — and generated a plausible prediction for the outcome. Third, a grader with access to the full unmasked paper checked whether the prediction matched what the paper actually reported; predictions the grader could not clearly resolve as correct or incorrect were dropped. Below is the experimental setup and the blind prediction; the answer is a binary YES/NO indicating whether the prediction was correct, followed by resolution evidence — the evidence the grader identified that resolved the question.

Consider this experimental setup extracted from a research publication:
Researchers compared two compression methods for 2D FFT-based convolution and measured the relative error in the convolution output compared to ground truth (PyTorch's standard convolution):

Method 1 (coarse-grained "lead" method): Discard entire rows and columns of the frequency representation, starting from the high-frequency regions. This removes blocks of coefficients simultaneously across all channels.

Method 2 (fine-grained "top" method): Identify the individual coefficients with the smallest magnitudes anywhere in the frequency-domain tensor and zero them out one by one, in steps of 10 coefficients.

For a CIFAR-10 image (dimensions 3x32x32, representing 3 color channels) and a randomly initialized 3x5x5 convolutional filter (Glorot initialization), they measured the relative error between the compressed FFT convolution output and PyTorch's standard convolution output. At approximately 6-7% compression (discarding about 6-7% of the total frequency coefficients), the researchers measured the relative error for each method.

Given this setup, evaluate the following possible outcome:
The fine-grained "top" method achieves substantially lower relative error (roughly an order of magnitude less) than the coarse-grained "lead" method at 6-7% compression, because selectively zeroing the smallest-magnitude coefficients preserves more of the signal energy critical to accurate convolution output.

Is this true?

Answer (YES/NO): NO